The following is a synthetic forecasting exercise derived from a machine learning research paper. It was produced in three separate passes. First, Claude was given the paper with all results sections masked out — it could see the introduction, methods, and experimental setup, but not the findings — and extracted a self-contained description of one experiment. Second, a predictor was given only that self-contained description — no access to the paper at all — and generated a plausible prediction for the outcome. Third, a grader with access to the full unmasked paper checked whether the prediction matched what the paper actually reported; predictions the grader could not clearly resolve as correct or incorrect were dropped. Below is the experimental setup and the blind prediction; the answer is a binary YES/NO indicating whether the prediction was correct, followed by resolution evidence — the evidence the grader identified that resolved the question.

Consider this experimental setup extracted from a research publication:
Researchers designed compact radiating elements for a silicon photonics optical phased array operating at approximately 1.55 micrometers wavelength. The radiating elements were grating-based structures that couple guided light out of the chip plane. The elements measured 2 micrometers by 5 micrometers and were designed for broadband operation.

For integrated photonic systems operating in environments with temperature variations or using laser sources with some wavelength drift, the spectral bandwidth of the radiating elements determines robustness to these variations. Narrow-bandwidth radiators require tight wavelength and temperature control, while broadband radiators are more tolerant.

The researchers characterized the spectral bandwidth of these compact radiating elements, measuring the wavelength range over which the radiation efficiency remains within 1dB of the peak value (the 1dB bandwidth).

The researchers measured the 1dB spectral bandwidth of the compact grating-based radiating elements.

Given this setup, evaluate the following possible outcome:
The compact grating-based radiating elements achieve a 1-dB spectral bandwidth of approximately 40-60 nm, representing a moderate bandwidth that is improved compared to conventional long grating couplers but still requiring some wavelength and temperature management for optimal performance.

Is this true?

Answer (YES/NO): NO